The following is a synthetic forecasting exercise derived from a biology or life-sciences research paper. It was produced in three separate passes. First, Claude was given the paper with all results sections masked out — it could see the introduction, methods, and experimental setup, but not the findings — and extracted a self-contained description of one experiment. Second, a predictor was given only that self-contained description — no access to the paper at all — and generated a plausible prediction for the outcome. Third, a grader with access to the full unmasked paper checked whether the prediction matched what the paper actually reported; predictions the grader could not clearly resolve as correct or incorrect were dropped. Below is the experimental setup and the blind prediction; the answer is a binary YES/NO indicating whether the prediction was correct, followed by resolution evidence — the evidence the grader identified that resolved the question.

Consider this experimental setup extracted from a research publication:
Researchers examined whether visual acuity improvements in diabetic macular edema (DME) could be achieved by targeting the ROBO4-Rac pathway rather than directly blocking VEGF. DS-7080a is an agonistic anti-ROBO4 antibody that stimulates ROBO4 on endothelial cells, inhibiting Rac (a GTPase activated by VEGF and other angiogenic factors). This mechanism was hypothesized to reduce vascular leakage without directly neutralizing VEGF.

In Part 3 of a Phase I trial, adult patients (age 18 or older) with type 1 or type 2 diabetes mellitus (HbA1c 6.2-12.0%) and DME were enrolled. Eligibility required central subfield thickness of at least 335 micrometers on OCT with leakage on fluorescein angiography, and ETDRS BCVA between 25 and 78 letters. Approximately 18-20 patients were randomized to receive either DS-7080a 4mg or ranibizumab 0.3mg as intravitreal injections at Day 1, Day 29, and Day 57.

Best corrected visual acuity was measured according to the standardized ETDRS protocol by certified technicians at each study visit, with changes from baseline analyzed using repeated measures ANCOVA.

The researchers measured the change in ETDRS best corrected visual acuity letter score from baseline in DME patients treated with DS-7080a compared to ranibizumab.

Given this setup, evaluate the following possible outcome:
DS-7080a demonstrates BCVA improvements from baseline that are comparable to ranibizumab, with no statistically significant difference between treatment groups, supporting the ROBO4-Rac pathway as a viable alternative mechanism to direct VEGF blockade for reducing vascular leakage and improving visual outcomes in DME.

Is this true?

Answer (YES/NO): NO